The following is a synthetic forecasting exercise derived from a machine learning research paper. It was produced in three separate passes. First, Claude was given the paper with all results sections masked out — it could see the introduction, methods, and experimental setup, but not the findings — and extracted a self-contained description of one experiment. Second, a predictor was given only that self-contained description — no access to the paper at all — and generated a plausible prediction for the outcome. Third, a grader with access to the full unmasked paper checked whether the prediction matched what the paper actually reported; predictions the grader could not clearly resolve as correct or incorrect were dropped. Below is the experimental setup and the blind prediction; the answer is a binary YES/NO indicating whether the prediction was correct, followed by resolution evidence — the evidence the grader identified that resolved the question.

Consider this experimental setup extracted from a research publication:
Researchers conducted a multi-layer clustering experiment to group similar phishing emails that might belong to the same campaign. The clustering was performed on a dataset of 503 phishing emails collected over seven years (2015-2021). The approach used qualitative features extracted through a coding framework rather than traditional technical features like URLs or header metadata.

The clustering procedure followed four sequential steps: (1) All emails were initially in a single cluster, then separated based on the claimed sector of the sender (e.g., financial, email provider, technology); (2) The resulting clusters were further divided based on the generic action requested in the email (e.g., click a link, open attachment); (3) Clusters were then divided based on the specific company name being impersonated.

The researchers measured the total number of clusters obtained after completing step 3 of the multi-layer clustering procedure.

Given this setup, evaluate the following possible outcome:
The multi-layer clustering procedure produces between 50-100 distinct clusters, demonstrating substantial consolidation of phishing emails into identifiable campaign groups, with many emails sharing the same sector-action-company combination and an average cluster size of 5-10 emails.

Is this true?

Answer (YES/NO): NO